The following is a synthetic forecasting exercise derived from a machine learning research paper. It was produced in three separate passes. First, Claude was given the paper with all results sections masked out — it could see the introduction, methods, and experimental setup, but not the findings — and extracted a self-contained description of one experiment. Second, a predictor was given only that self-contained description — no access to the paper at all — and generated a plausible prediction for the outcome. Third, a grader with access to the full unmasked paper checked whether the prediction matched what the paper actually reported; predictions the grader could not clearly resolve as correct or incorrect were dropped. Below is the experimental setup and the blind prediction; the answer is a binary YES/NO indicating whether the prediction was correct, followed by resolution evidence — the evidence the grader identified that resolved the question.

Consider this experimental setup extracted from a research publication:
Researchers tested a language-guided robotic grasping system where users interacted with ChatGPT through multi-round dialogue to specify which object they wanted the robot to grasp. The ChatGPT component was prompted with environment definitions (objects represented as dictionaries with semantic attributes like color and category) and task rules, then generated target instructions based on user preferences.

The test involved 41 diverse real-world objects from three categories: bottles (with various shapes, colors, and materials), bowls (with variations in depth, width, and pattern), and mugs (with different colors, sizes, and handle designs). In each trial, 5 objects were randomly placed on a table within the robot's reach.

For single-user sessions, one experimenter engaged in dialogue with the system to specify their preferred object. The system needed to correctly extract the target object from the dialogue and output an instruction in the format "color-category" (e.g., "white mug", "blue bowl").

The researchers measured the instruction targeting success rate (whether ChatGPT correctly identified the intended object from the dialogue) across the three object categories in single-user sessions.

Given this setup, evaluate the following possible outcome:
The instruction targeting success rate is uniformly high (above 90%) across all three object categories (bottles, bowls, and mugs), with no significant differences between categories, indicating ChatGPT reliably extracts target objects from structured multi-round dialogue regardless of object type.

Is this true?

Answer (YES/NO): NO